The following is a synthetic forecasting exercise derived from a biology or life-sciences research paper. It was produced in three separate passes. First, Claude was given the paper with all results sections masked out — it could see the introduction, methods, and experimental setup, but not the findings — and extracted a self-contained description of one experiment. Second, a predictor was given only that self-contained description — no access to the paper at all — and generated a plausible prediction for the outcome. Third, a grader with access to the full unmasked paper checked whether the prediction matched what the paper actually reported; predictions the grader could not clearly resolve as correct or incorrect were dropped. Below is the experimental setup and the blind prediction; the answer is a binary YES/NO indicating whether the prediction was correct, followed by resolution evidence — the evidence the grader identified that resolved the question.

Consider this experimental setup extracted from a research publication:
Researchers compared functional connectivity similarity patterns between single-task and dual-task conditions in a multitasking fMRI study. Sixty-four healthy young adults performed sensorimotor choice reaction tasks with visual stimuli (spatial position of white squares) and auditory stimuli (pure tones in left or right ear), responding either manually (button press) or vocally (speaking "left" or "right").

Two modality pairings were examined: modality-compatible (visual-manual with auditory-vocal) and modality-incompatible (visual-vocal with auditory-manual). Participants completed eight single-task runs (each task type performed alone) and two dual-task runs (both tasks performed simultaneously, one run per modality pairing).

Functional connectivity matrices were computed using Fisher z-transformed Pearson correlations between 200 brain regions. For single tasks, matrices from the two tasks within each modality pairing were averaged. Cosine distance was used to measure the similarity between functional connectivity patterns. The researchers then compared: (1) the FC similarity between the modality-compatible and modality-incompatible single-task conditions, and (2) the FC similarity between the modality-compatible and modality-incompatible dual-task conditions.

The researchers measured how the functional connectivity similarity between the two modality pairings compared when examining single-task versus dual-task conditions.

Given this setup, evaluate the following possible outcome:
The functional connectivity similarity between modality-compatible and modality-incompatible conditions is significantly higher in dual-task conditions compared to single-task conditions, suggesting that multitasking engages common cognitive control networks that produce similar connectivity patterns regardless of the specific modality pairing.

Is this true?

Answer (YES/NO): NO